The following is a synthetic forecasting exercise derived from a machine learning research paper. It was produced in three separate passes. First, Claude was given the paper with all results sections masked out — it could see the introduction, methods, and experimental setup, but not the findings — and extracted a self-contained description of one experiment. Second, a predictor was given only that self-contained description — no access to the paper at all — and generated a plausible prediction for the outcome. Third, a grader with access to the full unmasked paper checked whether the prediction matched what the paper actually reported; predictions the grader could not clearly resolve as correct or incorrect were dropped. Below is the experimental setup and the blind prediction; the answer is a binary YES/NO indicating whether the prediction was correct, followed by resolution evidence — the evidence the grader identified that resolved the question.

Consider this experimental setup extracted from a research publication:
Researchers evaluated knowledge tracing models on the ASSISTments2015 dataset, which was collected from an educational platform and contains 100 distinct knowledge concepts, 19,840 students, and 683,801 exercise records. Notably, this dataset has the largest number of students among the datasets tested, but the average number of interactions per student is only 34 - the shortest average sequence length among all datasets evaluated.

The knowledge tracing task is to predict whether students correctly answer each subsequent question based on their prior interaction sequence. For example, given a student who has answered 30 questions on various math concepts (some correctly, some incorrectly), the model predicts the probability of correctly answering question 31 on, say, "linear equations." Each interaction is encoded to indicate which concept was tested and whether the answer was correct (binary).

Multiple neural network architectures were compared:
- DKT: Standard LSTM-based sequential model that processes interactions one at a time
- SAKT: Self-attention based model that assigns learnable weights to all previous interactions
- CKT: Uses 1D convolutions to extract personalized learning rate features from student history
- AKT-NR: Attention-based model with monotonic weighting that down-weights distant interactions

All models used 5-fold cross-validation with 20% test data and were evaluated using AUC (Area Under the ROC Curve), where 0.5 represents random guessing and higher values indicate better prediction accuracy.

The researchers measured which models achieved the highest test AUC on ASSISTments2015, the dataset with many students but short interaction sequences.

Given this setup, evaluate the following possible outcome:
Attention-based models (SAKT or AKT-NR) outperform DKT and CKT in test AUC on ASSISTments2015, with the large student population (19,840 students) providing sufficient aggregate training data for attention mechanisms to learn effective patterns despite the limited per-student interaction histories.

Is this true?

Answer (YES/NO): NO